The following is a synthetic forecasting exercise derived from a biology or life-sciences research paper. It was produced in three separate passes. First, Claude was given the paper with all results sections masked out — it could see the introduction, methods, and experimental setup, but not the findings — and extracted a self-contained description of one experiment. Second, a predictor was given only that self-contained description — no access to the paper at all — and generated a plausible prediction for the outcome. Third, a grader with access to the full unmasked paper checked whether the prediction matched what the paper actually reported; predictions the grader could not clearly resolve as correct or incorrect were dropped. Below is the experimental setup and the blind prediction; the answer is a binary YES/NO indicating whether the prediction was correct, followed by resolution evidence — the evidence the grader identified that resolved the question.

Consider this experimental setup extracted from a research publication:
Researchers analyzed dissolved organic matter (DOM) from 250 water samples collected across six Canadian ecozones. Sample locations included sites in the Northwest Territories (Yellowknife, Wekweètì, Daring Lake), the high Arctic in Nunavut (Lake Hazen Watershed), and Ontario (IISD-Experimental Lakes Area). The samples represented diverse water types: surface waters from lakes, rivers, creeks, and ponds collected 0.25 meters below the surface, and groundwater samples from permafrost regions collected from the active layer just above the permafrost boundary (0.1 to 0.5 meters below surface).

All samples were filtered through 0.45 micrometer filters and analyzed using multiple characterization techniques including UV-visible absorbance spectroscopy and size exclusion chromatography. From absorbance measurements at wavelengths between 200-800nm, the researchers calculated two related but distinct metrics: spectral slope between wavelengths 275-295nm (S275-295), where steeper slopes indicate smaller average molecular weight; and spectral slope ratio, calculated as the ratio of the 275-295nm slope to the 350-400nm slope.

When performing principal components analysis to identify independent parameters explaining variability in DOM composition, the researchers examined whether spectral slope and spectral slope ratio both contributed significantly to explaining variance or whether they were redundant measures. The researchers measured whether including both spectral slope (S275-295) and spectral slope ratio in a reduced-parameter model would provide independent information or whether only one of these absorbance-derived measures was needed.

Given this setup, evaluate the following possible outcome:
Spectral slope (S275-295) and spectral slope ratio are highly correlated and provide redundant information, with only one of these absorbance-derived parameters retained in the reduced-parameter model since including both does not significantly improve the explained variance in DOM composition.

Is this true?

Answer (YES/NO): YES